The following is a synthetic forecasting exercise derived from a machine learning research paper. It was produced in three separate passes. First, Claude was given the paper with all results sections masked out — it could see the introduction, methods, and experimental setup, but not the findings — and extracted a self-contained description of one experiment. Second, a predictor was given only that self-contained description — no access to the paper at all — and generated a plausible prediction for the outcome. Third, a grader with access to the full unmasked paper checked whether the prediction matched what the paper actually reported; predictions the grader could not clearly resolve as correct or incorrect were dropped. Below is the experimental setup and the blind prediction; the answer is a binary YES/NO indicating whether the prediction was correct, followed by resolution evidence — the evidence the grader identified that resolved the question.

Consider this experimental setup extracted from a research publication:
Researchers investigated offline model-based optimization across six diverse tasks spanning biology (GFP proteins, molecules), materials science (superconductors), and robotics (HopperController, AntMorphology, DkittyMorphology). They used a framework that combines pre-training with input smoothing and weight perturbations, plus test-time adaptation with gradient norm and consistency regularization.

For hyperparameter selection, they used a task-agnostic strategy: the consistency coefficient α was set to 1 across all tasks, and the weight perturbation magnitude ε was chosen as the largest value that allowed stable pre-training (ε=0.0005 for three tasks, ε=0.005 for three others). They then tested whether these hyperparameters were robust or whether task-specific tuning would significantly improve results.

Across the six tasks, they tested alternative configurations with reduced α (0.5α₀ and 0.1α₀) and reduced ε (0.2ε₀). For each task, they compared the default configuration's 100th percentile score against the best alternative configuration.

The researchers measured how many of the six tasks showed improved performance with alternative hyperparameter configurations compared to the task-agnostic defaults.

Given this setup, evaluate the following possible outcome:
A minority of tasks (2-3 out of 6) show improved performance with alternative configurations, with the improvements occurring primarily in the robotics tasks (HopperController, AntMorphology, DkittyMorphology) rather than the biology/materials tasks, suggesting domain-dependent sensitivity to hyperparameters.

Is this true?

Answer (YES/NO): NO